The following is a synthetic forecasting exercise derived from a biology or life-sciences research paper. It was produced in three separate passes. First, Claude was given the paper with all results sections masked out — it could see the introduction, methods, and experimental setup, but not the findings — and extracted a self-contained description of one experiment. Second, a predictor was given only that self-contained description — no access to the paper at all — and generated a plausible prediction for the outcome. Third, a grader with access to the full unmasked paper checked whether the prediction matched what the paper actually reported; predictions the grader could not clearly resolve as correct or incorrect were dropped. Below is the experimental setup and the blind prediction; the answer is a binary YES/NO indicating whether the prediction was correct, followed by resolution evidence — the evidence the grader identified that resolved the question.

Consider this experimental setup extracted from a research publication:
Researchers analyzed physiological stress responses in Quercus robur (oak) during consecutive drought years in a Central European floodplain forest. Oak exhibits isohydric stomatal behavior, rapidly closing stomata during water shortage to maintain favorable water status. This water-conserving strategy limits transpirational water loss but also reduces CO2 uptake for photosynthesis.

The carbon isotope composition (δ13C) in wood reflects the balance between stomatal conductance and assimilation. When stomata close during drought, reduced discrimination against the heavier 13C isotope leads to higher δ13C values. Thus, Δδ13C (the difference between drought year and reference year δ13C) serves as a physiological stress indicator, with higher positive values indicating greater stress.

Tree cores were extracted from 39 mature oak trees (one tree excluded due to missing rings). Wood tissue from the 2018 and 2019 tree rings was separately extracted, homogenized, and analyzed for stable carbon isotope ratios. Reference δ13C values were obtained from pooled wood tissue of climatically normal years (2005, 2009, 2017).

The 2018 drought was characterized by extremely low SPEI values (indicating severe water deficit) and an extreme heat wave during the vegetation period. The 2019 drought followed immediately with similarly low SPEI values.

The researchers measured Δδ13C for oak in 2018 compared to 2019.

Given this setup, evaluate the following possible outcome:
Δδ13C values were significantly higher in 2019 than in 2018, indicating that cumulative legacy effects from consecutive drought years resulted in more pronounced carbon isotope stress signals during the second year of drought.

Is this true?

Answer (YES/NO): YES